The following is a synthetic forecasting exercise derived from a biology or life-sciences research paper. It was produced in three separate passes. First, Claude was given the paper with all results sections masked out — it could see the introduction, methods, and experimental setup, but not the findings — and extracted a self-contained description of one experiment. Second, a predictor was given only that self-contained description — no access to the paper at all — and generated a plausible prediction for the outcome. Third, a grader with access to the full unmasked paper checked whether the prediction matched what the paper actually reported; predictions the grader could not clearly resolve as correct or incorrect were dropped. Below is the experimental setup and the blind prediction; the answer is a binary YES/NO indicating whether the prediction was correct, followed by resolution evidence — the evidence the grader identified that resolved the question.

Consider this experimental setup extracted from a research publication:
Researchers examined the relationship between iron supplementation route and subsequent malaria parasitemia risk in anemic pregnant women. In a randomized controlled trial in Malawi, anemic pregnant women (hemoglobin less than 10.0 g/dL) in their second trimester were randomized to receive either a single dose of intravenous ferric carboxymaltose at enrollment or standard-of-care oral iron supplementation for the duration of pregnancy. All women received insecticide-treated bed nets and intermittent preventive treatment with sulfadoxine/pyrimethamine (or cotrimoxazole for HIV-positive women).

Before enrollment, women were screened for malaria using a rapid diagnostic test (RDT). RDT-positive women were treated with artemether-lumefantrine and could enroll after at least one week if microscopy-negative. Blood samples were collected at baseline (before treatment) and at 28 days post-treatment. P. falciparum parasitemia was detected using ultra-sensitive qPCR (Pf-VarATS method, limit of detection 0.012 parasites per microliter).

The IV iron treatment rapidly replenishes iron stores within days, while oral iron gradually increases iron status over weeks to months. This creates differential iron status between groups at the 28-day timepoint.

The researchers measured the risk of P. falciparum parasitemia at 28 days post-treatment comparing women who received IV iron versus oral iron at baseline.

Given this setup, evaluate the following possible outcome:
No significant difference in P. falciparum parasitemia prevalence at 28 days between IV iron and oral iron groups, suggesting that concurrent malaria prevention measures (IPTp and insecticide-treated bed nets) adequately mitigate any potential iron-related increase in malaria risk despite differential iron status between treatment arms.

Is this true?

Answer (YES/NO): YES